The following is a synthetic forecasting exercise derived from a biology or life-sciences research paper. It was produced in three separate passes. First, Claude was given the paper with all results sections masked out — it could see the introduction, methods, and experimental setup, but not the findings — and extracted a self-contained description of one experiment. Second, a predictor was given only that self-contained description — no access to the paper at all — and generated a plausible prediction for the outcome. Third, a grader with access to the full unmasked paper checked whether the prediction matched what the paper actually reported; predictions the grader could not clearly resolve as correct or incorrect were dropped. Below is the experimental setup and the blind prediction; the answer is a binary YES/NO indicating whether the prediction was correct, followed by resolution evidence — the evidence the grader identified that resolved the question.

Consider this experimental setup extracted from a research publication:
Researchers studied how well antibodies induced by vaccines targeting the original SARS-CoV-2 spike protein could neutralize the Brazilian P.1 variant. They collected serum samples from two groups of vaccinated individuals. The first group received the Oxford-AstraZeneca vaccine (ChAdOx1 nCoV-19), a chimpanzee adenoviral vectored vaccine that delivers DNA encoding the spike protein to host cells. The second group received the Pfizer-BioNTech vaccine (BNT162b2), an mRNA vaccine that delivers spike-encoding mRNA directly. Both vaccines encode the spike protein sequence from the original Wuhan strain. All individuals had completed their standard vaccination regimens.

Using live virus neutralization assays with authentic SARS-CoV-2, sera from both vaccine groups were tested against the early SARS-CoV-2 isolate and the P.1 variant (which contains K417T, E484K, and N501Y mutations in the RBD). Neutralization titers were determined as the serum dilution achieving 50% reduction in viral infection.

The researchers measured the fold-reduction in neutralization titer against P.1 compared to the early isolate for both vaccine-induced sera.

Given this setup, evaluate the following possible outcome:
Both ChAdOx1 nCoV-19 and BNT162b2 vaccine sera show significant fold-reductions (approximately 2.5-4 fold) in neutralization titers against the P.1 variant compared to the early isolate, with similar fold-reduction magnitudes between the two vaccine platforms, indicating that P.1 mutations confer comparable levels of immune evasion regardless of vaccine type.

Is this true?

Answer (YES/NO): YES